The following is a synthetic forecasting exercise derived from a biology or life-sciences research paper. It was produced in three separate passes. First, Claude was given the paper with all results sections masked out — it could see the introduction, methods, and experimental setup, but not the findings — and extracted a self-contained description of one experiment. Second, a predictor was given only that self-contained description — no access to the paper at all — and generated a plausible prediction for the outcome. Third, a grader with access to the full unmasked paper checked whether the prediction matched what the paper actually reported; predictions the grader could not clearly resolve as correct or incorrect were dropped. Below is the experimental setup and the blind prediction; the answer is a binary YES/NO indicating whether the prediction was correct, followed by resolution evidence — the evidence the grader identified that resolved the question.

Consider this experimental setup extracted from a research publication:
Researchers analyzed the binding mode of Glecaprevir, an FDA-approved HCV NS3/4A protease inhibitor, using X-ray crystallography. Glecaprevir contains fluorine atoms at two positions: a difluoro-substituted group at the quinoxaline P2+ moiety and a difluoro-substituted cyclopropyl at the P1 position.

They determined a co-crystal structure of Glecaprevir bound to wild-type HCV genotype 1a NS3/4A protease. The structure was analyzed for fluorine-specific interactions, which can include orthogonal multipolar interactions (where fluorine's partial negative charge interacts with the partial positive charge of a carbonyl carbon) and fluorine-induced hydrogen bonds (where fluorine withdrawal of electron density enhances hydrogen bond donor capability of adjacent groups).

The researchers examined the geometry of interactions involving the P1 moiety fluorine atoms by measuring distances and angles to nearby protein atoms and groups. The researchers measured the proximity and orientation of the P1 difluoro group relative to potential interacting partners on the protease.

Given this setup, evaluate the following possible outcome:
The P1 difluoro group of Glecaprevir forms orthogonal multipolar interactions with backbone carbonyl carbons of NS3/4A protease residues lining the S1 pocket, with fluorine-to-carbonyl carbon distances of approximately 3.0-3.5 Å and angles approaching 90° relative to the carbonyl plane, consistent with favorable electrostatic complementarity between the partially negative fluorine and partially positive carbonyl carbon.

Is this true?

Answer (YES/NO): NO